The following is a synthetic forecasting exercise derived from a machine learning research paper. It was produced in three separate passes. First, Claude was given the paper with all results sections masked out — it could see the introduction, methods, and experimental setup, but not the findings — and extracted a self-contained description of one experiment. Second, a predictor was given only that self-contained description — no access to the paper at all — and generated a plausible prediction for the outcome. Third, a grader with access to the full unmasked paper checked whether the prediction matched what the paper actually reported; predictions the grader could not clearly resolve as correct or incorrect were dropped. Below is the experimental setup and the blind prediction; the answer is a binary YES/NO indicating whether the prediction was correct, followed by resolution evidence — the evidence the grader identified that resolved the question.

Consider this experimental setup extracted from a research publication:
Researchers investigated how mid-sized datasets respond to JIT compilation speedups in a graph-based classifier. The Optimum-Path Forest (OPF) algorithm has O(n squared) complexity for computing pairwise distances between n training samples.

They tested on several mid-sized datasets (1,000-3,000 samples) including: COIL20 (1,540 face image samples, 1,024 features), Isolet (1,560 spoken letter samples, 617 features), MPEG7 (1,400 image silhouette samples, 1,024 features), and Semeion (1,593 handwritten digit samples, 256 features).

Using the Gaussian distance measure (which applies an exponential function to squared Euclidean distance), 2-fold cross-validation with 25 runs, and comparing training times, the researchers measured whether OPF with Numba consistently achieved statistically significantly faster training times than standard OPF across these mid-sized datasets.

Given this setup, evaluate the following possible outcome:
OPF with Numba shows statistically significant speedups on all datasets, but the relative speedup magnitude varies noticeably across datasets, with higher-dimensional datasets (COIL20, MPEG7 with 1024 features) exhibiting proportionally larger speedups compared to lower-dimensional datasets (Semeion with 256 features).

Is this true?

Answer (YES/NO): NO